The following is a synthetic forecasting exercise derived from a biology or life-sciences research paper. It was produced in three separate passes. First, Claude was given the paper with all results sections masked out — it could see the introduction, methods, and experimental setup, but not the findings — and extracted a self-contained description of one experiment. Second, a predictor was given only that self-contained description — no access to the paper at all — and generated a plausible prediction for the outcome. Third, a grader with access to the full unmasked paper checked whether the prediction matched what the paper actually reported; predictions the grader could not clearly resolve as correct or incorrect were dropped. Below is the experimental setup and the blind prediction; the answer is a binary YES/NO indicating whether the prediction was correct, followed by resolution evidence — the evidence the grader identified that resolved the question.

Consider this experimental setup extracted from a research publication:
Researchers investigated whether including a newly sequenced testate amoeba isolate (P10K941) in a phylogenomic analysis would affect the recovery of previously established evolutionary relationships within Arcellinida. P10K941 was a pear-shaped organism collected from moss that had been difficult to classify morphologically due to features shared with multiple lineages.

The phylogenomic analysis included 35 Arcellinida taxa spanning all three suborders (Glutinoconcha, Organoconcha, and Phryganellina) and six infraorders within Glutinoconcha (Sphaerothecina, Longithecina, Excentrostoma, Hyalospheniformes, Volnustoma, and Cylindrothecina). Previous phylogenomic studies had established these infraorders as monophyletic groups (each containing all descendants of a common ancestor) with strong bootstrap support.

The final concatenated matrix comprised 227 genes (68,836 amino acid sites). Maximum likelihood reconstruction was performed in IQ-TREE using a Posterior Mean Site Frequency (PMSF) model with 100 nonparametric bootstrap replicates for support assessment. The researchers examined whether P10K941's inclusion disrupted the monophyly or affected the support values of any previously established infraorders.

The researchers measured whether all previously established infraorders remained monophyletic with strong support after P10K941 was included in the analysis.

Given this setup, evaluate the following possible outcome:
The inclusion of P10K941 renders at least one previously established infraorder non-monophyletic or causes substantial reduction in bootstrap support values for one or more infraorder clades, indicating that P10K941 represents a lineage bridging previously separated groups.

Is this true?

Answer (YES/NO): NO